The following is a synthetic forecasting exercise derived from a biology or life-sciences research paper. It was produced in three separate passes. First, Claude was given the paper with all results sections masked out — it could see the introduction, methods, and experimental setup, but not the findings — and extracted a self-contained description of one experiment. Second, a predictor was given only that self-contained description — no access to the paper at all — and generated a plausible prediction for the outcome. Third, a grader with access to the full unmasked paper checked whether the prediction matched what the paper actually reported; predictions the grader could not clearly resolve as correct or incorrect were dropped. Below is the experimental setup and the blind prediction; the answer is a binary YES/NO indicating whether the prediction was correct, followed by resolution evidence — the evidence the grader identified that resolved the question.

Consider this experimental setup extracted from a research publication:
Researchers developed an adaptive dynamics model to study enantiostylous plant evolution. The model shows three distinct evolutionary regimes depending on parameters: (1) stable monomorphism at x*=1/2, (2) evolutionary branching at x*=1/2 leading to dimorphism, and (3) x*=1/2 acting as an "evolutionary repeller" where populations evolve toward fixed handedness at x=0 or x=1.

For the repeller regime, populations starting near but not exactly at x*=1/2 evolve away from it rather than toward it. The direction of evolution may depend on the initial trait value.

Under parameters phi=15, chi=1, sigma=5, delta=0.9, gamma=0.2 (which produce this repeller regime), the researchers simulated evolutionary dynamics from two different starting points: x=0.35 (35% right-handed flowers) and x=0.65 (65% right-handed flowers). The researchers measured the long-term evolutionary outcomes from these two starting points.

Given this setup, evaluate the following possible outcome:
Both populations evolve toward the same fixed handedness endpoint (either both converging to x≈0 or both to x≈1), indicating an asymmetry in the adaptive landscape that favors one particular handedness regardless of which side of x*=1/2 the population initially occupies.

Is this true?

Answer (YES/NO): NO